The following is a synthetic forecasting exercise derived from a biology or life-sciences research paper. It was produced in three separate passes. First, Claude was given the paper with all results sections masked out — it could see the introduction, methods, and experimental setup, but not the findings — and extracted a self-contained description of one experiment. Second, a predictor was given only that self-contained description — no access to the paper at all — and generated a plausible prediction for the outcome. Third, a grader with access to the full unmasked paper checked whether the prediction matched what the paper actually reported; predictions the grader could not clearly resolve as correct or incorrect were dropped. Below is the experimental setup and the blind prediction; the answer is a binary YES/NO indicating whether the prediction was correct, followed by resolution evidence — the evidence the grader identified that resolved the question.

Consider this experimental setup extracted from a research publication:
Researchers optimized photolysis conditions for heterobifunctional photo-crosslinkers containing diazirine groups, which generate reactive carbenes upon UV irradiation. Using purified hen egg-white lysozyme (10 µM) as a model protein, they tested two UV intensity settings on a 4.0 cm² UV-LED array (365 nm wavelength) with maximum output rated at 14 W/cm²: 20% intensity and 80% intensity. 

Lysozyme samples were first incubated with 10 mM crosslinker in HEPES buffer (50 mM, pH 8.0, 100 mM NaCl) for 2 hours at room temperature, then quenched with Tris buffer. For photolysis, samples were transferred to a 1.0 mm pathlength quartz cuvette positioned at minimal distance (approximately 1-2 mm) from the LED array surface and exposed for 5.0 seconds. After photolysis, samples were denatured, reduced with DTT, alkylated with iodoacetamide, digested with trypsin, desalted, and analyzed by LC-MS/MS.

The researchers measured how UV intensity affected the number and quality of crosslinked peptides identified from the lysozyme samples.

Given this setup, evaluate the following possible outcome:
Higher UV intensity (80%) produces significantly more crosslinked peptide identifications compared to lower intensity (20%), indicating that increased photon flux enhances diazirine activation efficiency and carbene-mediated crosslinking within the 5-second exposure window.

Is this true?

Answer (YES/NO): NO